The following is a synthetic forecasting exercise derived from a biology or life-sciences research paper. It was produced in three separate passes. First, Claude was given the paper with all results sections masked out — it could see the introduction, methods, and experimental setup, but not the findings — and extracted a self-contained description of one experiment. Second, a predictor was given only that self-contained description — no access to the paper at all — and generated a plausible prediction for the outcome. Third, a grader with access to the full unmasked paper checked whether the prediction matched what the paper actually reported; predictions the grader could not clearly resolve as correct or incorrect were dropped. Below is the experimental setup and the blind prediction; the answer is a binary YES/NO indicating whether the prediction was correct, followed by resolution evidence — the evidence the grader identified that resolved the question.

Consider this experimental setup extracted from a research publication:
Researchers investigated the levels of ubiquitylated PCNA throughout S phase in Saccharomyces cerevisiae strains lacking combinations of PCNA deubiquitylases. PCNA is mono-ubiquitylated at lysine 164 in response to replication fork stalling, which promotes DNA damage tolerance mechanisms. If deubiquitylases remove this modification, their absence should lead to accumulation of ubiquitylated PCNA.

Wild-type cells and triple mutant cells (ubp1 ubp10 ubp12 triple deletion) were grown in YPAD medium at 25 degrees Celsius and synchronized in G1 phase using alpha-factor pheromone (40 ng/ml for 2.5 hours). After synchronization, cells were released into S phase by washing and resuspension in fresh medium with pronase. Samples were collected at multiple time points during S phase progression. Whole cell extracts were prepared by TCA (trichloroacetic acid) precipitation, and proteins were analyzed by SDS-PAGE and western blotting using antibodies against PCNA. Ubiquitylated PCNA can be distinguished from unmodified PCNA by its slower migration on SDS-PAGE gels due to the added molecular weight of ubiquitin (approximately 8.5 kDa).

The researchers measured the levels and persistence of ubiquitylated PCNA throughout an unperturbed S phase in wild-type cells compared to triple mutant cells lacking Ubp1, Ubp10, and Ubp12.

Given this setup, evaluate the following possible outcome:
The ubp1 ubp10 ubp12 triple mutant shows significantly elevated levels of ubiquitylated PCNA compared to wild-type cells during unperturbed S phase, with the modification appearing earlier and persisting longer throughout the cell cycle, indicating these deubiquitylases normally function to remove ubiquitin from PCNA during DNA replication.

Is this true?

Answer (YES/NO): YES